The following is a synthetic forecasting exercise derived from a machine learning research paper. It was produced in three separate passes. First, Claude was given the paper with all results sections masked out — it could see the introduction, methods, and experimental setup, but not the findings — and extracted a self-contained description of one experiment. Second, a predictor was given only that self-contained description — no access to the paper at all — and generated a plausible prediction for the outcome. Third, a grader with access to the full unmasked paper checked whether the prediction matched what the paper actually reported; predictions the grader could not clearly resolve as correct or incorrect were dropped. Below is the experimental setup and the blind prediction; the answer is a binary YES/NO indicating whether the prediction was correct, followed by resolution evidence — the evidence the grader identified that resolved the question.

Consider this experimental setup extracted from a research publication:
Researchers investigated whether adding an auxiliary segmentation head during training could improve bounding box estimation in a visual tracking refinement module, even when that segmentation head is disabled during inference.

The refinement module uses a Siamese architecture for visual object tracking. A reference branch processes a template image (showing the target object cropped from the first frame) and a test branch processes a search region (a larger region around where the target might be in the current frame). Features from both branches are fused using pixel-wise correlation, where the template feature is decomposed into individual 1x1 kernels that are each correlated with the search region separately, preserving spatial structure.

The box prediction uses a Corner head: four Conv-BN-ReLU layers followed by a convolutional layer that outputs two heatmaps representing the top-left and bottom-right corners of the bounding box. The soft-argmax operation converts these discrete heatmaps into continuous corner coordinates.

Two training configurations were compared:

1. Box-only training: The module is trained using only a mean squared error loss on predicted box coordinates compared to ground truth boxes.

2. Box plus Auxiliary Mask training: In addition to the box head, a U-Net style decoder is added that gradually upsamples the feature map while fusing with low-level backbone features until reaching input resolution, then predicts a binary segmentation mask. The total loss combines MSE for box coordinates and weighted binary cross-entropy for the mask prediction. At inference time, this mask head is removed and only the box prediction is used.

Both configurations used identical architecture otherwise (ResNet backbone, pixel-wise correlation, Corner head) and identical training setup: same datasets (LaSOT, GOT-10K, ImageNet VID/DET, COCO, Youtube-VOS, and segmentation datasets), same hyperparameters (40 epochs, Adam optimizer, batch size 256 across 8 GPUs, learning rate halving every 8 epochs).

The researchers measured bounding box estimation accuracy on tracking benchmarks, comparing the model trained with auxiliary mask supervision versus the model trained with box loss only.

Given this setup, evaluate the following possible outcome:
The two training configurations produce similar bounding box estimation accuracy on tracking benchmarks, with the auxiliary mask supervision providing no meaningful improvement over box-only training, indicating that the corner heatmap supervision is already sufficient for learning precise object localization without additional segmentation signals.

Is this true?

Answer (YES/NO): NO